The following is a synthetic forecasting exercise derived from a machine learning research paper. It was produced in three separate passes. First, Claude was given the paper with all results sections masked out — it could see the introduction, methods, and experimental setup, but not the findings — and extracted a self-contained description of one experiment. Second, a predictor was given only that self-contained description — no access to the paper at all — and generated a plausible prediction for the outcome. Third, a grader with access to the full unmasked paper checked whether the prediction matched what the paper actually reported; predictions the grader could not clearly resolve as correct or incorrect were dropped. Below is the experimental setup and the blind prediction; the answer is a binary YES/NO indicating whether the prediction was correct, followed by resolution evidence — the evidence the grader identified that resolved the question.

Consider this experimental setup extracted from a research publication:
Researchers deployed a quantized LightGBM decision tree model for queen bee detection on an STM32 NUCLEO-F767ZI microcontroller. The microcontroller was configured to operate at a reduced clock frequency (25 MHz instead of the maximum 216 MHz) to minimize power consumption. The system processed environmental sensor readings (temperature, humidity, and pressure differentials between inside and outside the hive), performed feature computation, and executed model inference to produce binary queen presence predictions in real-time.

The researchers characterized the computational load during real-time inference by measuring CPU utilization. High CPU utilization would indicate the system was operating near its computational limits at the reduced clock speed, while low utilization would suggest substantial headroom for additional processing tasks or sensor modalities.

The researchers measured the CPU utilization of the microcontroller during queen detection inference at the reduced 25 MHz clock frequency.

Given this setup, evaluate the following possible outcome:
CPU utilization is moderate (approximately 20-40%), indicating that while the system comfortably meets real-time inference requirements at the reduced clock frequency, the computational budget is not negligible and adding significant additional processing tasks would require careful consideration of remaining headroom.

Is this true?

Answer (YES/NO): NO